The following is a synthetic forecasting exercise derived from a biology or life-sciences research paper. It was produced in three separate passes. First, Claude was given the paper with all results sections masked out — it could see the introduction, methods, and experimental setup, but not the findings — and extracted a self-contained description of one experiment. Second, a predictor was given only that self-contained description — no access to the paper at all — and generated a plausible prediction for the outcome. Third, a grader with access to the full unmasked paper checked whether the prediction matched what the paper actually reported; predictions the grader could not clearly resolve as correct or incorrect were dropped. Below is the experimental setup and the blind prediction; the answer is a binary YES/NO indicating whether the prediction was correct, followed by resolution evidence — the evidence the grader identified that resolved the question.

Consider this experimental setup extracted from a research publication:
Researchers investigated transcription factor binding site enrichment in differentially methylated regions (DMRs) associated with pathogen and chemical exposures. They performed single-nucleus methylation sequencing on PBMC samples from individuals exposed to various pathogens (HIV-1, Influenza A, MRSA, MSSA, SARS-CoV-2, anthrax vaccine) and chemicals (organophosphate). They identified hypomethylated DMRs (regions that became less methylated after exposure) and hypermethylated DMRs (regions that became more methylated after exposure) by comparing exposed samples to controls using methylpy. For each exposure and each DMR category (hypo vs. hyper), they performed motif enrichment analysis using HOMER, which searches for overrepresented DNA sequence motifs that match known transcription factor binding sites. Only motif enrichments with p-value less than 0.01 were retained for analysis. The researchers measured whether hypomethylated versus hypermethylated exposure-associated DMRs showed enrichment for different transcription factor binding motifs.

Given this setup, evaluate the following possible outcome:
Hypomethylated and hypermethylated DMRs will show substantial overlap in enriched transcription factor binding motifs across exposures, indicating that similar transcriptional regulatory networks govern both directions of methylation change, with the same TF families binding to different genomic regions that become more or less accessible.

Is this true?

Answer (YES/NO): NO